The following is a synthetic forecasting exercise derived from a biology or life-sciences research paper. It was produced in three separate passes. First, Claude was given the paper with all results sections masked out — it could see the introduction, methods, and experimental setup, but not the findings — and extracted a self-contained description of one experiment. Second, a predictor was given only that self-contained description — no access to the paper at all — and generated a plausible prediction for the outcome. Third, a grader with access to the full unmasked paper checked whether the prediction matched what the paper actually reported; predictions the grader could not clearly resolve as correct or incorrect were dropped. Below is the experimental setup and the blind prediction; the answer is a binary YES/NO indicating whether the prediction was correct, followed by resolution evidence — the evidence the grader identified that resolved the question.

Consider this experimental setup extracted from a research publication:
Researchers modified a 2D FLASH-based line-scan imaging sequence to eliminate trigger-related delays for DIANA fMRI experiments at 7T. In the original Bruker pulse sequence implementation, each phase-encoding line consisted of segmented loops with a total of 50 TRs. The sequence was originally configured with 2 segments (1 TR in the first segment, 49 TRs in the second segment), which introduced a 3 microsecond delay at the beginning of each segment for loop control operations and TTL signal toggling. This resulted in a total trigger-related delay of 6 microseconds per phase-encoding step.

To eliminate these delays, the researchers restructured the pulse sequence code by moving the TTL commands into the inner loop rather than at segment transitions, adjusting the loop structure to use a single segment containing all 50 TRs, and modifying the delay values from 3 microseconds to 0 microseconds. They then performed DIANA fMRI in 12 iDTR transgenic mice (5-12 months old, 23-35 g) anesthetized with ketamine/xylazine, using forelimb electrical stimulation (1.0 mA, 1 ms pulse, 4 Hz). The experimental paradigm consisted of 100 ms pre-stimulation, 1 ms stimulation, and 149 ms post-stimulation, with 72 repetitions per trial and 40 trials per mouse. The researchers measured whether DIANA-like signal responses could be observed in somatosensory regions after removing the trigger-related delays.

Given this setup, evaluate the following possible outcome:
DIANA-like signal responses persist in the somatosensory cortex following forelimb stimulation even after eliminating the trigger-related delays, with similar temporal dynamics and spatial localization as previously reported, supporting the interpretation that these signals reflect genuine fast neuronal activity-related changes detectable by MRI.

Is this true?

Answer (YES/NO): NO